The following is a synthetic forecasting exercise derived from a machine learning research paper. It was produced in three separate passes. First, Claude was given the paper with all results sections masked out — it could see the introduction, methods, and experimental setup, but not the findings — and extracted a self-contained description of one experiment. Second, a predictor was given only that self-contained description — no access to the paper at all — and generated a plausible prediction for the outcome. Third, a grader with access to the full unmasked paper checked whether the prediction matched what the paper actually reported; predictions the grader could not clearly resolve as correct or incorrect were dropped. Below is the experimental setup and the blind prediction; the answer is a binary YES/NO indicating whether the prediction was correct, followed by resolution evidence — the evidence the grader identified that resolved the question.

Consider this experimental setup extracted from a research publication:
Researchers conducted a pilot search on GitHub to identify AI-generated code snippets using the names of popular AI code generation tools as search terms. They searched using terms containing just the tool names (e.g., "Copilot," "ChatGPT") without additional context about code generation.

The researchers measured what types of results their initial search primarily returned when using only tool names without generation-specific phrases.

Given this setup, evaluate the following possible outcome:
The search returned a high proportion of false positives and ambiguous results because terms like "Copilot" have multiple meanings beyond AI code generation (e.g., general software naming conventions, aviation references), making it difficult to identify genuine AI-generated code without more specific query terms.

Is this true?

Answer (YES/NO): NO